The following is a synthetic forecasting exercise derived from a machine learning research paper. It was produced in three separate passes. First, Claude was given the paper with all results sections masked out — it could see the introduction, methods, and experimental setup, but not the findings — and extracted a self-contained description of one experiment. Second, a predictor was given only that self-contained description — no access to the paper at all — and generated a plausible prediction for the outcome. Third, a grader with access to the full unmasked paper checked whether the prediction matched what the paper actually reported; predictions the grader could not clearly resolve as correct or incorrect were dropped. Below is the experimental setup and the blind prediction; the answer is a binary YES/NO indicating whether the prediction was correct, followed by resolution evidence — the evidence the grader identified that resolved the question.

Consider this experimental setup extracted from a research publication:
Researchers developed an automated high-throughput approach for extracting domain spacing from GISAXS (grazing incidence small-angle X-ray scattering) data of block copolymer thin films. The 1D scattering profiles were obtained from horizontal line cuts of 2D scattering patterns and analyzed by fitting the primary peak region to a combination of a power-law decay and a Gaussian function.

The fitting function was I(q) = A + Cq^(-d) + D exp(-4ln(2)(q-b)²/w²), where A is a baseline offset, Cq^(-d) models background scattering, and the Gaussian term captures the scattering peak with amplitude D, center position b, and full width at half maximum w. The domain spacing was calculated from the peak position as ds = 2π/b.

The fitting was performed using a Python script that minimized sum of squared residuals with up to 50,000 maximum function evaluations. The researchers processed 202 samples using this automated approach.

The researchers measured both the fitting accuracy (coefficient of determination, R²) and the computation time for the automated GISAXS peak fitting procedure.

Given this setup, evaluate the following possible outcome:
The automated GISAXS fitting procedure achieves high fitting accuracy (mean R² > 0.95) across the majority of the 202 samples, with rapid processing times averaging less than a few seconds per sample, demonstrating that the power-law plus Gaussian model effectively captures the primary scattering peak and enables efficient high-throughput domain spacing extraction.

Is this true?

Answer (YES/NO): YES